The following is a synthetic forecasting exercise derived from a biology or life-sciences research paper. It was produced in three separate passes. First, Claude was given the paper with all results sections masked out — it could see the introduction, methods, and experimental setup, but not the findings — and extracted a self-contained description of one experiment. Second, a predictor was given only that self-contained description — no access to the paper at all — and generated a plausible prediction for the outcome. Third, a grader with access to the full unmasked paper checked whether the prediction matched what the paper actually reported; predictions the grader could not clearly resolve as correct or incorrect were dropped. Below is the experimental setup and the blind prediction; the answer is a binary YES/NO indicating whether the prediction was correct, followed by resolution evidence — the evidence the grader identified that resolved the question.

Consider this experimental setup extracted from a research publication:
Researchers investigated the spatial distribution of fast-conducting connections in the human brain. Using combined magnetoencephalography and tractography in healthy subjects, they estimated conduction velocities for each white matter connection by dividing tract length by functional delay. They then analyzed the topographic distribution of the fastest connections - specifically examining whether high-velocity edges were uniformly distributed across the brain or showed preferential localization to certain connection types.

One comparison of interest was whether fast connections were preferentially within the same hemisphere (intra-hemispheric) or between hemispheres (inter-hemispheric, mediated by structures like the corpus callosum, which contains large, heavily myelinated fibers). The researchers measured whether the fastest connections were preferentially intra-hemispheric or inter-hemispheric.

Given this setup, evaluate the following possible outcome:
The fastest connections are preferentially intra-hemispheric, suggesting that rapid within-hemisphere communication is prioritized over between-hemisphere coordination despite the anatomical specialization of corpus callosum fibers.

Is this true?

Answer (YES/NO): NO